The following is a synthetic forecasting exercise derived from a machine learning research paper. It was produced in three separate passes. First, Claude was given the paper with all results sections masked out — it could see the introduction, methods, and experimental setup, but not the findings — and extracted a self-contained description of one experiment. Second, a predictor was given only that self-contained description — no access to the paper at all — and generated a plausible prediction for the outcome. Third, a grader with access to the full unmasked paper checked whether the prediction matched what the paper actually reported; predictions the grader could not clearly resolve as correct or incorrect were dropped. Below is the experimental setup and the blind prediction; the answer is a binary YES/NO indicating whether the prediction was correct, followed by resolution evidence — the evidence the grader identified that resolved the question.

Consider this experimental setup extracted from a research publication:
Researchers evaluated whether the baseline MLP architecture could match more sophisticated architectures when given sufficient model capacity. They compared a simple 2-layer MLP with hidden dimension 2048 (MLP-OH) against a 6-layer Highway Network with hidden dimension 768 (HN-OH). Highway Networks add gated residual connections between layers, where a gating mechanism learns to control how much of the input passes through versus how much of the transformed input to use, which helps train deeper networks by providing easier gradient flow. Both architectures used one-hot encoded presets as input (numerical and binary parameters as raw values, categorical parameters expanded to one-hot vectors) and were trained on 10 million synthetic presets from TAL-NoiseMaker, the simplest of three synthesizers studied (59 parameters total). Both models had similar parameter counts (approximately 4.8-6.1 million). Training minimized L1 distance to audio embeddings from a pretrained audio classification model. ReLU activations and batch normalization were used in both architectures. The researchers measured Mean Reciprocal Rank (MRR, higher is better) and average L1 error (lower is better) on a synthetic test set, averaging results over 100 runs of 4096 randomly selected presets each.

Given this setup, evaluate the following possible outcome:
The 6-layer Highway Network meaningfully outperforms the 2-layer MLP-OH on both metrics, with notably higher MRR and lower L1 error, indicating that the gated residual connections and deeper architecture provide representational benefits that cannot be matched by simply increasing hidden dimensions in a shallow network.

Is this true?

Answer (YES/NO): YES